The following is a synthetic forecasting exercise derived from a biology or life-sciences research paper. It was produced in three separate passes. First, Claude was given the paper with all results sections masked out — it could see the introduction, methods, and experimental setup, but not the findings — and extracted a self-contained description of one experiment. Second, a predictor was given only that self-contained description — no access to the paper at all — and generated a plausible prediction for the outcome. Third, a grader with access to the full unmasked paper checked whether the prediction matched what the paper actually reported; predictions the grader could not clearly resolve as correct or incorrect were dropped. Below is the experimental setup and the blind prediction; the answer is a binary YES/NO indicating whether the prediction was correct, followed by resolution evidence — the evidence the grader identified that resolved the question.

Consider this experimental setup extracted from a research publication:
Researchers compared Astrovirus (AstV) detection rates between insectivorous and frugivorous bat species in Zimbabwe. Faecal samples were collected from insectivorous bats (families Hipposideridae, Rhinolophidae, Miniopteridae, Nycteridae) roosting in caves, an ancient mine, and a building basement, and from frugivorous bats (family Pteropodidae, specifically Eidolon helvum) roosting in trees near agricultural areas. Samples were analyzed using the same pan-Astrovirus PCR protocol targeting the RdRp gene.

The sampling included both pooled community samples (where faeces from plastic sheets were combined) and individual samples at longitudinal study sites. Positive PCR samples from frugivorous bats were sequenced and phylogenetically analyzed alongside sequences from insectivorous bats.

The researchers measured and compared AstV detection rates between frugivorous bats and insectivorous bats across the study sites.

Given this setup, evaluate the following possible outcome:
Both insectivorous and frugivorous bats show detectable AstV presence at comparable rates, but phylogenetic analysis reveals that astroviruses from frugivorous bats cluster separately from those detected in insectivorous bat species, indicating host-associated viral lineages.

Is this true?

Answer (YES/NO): NO